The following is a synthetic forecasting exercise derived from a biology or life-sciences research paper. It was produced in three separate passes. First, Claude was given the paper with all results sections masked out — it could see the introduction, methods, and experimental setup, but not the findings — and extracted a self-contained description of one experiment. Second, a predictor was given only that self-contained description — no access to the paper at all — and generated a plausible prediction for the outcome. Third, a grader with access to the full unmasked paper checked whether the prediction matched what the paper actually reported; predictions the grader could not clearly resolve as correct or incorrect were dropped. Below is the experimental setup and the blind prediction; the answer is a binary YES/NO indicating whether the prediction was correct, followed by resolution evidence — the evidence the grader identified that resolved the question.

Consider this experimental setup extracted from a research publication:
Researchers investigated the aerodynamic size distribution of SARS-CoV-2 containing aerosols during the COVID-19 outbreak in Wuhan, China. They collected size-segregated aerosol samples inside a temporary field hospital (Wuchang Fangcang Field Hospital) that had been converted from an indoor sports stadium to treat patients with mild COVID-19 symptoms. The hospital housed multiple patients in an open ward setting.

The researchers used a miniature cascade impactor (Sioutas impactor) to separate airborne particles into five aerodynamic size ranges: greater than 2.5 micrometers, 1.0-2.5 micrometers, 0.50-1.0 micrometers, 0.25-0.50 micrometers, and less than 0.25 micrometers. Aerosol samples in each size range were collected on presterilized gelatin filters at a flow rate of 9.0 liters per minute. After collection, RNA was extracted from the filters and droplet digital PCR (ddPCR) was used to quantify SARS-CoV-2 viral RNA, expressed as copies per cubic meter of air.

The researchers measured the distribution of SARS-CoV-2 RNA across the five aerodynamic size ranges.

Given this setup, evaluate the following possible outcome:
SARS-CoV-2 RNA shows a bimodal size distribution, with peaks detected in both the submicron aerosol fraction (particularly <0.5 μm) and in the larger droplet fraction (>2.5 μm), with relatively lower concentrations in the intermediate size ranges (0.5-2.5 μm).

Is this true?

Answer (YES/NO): YES